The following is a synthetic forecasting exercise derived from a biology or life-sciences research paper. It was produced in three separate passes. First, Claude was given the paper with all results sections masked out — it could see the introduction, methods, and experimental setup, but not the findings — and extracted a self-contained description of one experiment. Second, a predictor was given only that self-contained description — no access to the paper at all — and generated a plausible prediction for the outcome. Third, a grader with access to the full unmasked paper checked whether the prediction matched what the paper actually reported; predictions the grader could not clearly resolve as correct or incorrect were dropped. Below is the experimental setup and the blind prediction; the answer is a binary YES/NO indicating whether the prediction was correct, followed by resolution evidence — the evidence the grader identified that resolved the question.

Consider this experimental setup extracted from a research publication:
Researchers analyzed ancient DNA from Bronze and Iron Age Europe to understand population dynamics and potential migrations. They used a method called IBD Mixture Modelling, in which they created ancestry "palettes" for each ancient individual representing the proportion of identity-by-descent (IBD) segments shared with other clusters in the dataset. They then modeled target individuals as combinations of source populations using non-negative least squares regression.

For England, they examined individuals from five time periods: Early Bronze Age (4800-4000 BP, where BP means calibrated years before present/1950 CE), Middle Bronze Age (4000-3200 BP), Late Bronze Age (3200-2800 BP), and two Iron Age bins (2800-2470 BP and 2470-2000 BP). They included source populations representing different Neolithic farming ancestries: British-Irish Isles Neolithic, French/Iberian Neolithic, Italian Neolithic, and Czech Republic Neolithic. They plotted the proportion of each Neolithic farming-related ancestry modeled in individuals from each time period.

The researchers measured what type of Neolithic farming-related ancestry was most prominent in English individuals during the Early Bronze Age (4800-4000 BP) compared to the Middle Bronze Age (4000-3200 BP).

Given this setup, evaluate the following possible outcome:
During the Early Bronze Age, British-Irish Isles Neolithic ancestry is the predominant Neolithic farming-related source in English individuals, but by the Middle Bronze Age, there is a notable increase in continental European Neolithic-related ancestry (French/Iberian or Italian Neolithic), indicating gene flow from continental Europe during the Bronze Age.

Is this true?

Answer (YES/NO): YES